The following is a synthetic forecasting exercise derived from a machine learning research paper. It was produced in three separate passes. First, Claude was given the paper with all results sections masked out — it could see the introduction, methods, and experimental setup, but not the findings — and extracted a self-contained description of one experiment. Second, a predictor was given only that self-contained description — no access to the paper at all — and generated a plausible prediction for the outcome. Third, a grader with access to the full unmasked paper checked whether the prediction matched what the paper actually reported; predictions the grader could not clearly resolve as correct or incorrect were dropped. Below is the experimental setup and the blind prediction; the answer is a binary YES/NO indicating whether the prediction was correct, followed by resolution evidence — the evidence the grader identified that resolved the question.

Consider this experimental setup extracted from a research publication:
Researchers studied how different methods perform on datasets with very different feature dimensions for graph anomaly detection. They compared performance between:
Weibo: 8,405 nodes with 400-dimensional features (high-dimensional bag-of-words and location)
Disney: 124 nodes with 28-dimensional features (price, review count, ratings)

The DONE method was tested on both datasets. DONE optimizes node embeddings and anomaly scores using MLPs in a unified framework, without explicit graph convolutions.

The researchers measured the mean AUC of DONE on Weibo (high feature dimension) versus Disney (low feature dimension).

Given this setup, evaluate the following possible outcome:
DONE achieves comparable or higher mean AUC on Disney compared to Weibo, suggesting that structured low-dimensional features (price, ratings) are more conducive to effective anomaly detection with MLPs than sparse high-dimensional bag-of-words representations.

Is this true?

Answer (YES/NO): NO